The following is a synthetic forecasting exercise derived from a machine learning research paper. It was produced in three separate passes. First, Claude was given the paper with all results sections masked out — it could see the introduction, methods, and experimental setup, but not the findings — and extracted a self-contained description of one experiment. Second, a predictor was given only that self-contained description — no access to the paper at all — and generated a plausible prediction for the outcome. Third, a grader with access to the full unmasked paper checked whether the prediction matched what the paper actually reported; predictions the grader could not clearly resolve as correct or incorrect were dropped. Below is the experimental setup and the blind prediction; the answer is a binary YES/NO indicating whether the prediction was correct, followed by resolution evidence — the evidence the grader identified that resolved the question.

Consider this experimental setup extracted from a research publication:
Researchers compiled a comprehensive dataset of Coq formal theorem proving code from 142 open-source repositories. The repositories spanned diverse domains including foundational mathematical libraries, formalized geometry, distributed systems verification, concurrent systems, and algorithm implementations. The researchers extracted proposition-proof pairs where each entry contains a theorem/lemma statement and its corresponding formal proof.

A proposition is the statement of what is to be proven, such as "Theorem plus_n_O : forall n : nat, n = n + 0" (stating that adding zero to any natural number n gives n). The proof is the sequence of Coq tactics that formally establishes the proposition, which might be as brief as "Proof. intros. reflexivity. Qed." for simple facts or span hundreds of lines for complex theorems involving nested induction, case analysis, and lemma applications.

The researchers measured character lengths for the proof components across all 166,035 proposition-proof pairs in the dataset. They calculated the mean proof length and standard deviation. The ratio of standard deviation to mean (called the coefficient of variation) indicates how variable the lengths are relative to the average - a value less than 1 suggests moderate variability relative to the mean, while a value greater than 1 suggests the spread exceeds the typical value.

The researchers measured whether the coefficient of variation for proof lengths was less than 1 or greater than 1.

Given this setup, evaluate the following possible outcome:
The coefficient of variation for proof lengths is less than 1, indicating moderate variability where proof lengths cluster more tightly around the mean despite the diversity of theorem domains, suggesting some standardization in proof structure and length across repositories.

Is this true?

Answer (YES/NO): NO